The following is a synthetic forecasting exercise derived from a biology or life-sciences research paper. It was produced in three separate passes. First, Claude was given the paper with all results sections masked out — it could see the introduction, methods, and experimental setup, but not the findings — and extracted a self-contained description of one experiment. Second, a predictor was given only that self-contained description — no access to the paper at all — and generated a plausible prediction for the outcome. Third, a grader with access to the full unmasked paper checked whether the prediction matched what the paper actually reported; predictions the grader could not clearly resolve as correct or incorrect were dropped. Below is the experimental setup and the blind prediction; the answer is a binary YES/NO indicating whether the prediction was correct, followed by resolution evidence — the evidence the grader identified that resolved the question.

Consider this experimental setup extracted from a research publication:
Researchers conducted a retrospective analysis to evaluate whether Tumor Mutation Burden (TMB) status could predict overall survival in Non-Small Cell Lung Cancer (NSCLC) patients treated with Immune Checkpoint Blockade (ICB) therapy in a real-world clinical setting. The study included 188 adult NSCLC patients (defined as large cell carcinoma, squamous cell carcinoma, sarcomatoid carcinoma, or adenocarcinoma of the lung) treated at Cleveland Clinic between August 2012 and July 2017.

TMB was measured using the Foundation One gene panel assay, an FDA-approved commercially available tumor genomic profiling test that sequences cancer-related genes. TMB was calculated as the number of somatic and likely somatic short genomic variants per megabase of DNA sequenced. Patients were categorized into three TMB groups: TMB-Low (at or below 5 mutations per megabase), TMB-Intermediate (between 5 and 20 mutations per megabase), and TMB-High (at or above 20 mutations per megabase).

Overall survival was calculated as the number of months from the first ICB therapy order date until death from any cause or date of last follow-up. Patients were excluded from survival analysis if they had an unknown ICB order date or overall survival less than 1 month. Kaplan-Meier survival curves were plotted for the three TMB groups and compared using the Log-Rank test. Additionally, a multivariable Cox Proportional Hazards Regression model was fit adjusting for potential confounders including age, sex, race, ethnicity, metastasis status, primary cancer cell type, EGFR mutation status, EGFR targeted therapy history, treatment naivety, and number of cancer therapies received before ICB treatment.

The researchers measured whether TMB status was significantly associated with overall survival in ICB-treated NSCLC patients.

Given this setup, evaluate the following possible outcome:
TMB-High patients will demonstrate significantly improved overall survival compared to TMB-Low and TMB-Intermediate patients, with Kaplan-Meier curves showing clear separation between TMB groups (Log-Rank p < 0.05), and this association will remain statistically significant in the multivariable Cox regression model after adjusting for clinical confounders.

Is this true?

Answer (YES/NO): NO